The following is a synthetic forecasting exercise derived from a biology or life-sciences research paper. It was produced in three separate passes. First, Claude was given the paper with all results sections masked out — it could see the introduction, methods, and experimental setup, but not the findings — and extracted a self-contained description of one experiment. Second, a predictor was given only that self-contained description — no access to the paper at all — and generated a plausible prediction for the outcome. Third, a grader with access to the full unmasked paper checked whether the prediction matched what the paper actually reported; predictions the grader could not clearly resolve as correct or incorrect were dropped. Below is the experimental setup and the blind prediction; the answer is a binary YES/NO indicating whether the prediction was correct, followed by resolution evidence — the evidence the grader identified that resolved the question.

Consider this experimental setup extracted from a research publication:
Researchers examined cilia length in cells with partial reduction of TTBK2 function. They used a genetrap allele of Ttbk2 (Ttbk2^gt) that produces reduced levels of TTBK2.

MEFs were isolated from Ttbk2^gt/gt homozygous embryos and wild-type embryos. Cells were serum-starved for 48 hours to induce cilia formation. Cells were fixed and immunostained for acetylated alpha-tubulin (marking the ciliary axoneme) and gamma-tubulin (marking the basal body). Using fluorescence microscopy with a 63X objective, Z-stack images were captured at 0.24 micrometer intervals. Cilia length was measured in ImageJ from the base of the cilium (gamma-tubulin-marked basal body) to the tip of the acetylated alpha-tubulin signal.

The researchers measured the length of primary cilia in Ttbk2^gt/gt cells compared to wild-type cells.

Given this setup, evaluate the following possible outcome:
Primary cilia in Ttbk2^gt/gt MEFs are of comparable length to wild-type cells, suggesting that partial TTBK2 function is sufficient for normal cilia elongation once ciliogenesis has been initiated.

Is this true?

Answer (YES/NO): NO